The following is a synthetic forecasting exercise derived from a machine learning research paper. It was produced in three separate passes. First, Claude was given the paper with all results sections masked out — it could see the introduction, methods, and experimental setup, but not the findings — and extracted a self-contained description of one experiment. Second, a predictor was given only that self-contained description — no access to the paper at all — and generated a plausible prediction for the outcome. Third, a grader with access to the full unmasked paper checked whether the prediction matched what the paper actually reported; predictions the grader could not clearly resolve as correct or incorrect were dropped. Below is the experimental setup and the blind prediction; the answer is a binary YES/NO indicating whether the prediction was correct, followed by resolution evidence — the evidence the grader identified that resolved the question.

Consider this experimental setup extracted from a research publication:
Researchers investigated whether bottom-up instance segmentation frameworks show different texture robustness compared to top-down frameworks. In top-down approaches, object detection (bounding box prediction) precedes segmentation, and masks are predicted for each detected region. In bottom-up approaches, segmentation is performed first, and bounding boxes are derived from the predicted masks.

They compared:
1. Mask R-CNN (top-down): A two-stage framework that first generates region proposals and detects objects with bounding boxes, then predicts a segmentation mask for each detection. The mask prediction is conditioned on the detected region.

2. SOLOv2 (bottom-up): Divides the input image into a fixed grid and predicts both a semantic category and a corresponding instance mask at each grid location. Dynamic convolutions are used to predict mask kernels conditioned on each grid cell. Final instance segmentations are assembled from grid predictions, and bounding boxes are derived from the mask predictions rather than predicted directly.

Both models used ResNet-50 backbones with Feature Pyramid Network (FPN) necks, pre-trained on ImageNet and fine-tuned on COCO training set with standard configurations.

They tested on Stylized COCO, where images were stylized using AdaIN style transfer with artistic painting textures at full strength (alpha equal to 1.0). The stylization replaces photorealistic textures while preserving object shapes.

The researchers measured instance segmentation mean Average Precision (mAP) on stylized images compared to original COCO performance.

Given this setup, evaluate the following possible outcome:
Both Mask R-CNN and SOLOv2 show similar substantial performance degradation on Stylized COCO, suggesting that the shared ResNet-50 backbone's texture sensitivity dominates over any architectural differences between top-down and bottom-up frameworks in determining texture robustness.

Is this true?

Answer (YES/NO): NO